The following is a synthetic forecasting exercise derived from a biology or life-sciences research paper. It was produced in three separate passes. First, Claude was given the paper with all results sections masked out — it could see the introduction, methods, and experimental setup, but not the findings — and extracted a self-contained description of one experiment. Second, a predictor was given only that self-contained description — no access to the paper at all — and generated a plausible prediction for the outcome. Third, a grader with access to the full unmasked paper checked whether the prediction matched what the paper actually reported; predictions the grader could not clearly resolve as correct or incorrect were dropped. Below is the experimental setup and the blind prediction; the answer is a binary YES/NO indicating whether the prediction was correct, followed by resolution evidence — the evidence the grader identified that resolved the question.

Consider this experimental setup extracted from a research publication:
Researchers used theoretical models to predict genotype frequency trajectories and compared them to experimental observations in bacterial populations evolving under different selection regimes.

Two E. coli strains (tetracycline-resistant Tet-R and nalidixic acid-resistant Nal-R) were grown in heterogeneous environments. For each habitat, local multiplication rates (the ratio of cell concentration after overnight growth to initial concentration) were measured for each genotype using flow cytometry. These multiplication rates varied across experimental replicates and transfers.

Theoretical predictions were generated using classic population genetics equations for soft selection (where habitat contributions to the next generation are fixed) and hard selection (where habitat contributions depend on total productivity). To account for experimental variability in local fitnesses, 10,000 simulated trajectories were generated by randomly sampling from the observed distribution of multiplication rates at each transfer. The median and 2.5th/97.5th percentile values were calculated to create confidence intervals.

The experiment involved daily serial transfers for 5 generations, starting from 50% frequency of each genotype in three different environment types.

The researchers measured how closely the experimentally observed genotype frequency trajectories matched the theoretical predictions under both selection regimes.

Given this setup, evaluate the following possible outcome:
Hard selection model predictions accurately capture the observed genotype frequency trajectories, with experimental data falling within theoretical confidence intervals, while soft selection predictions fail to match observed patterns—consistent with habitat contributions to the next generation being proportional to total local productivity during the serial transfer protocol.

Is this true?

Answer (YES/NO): NO